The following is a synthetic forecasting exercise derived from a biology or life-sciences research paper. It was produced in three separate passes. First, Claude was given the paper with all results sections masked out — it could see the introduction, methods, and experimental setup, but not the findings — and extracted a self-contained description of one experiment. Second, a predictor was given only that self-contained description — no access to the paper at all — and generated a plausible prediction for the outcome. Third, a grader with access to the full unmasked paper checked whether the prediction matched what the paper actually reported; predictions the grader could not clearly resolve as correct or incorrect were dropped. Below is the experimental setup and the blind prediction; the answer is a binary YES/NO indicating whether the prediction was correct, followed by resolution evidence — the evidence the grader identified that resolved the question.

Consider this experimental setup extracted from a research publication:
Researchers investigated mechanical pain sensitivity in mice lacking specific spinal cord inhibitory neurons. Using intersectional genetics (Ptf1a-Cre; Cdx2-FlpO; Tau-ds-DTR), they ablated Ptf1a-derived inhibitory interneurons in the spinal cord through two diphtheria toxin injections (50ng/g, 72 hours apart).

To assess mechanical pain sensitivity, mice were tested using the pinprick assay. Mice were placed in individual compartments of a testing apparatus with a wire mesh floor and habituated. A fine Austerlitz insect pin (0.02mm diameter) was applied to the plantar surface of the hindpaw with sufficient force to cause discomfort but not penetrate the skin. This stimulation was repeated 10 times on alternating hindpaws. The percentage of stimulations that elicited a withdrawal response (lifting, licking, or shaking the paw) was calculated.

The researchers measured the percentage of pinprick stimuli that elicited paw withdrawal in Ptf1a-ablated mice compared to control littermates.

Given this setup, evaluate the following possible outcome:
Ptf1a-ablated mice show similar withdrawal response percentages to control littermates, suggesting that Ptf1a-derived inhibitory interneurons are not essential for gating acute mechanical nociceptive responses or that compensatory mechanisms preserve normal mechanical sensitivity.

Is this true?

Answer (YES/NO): YES